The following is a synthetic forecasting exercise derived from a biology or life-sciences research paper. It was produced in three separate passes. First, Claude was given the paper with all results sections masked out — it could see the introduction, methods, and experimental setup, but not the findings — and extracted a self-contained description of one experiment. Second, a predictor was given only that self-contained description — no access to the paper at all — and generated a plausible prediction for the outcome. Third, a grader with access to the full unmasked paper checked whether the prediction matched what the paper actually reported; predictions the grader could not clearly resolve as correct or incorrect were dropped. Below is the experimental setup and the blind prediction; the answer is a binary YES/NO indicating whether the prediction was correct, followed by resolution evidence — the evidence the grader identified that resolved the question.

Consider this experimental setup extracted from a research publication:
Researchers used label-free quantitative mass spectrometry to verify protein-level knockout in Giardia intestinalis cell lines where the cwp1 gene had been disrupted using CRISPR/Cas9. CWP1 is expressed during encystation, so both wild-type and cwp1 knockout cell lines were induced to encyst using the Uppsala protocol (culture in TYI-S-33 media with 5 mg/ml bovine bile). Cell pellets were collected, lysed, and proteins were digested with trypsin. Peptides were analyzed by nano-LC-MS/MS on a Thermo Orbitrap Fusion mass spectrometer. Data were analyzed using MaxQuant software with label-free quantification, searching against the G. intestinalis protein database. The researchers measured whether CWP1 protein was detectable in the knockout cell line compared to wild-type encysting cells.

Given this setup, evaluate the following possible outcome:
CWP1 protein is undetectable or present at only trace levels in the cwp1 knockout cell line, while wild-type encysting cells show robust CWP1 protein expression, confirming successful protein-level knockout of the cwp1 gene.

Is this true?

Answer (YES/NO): YES